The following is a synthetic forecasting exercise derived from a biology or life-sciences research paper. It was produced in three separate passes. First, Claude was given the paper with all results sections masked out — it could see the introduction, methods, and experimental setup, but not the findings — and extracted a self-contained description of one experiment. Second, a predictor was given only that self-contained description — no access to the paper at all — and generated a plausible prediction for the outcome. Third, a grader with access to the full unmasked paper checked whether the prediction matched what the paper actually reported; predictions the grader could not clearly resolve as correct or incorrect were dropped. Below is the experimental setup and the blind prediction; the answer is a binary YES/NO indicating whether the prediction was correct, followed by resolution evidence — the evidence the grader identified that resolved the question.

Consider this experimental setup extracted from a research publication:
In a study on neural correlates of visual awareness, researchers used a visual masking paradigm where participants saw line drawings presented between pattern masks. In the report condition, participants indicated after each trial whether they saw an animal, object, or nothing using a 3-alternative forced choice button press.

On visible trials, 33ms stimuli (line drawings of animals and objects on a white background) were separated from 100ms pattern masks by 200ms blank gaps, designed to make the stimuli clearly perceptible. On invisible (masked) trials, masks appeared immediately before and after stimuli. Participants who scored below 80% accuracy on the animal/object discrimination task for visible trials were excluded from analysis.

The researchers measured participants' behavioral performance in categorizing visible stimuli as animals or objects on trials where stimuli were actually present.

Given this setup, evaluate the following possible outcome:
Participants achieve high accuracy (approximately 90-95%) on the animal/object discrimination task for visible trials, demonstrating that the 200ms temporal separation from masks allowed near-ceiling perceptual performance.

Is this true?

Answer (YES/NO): NO